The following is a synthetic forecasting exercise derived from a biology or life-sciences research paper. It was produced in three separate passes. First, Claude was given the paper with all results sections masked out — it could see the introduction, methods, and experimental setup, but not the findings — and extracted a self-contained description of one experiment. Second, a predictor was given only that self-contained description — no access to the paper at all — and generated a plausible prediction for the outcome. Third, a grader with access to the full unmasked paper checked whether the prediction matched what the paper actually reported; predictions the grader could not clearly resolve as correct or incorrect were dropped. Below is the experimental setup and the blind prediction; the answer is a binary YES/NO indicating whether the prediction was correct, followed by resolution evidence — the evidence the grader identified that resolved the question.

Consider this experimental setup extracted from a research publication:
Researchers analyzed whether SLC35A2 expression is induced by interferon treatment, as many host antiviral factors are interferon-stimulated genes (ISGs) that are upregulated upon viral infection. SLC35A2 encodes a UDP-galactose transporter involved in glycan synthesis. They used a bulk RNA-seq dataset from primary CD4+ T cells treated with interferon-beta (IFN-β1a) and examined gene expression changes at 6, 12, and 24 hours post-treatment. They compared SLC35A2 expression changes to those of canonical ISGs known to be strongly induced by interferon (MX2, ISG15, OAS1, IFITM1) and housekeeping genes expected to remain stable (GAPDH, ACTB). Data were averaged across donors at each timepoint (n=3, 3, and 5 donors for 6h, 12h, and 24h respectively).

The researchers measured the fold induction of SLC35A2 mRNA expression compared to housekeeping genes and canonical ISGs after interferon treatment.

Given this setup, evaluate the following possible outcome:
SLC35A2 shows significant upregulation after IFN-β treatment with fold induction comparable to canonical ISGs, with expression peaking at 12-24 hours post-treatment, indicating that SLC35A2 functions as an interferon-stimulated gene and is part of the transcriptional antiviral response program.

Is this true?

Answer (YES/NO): NO